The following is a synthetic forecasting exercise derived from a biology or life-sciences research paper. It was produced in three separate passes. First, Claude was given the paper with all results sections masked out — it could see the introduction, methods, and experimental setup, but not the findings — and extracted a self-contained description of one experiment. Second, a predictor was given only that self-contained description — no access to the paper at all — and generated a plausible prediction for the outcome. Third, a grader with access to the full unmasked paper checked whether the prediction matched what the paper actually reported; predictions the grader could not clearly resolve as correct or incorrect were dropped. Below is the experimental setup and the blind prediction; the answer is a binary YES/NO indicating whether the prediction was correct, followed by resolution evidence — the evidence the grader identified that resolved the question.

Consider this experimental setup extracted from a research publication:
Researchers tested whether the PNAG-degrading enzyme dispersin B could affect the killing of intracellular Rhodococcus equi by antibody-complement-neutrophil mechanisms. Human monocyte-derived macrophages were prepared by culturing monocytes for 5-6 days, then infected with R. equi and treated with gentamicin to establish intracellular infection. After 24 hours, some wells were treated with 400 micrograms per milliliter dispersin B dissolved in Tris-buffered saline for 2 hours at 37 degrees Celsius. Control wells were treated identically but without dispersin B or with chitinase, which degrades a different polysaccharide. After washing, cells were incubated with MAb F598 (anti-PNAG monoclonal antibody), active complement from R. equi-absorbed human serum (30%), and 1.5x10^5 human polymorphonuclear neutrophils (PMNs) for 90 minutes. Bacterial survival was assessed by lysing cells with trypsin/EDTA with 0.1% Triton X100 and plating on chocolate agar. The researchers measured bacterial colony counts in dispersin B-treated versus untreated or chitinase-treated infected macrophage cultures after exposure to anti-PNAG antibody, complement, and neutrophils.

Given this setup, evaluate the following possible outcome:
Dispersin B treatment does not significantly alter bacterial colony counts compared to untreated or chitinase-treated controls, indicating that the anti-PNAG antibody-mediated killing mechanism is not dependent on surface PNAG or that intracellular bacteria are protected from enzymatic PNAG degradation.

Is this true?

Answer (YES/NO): NO